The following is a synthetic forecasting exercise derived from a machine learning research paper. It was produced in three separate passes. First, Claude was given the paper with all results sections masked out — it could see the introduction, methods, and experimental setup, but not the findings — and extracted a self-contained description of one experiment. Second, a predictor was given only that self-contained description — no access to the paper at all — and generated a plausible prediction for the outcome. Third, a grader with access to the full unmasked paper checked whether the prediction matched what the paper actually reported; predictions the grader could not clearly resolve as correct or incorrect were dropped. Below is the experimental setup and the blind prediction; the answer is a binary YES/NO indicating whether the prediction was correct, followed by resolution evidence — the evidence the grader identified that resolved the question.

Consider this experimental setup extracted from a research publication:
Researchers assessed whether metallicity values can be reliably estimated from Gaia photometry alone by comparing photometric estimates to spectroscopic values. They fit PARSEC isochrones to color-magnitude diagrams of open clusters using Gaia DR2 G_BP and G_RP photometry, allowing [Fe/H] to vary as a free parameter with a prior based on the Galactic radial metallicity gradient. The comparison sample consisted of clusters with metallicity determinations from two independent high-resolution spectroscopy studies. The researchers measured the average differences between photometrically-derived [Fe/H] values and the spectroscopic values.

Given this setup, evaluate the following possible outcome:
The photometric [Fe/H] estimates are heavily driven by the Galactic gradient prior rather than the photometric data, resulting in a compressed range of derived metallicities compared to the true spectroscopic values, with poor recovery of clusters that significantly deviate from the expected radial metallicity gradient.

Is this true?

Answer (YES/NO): NO